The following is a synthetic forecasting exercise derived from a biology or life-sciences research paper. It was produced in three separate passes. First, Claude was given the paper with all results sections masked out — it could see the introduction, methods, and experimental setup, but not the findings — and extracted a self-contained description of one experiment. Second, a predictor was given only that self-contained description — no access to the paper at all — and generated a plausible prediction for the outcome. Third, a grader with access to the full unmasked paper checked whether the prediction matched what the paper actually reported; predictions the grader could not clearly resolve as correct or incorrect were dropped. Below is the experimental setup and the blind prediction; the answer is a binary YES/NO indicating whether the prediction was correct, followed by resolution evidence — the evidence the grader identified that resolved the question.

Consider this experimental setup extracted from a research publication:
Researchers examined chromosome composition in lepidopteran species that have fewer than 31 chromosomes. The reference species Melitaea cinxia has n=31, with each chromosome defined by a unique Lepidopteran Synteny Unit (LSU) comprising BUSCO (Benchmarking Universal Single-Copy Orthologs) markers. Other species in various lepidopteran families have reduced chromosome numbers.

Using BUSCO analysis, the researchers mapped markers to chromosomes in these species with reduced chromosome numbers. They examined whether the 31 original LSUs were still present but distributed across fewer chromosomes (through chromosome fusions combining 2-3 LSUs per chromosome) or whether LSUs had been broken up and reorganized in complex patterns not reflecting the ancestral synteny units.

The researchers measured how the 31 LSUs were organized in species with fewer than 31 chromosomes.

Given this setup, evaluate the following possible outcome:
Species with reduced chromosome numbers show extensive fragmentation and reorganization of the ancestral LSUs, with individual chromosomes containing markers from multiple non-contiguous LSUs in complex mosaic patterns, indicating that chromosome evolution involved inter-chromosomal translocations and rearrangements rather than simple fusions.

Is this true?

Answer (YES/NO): NO